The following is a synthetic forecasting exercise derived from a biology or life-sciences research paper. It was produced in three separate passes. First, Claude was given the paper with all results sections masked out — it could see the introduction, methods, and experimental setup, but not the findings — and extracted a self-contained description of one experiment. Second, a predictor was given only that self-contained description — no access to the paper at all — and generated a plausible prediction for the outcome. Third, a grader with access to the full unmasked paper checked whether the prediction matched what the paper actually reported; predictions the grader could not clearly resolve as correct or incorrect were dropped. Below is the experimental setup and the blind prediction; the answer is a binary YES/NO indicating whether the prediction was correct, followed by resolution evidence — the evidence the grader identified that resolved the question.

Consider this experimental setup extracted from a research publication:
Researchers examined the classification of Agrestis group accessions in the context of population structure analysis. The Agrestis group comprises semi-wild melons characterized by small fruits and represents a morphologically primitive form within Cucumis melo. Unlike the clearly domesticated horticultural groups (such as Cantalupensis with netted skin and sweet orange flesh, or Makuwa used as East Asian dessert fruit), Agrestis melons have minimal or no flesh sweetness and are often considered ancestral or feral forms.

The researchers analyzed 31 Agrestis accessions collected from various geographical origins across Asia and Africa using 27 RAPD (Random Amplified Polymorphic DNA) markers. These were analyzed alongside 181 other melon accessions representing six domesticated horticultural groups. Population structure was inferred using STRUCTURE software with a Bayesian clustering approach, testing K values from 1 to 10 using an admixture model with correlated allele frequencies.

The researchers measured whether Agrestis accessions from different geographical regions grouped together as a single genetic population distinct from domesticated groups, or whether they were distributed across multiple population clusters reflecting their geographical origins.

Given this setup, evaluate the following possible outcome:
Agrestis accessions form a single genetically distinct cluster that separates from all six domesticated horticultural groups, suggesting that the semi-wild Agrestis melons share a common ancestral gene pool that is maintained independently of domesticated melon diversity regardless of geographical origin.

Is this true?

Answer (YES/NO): NO